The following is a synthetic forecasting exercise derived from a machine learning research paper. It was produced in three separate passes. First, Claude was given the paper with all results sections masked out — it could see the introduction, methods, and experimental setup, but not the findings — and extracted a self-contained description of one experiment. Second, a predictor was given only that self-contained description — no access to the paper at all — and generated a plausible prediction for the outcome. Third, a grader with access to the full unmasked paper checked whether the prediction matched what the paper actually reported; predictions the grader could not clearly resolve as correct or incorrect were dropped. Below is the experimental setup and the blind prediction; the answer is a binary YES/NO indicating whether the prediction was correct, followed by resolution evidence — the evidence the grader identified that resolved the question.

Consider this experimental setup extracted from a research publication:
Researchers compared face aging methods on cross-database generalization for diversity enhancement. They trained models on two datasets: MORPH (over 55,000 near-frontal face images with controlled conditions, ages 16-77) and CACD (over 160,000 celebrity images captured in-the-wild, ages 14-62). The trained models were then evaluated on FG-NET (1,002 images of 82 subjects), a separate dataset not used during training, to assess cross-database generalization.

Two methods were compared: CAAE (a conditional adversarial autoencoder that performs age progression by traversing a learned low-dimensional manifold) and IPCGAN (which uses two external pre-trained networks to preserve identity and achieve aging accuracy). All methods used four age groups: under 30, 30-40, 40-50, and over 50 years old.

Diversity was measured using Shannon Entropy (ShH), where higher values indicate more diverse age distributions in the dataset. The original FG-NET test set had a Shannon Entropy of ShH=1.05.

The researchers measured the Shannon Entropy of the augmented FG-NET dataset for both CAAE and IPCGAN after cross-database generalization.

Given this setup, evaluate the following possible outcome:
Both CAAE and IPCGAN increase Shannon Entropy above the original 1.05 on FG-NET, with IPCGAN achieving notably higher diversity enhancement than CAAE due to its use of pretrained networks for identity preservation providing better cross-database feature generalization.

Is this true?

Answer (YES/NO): YES